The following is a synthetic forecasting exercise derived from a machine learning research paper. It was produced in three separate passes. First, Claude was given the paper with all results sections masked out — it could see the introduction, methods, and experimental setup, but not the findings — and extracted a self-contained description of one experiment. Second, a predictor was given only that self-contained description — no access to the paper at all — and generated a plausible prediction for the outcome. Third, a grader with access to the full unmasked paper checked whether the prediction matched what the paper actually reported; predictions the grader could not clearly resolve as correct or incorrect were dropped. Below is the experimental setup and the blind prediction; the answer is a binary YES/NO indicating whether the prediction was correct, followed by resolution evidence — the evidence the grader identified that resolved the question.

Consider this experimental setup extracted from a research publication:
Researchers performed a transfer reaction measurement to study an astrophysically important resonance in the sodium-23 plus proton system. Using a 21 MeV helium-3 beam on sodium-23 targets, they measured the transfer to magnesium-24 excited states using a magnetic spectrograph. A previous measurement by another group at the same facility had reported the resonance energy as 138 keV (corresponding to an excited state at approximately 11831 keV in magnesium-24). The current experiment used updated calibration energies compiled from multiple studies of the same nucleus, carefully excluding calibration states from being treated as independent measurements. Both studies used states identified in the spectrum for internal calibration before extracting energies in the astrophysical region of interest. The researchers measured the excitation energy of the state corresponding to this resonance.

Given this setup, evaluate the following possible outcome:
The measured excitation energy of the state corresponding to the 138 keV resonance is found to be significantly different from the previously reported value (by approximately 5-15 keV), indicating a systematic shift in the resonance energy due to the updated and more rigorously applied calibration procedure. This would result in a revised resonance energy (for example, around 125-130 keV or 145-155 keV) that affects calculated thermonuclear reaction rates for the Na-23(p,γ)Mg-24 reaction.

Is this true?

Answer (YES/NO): YES